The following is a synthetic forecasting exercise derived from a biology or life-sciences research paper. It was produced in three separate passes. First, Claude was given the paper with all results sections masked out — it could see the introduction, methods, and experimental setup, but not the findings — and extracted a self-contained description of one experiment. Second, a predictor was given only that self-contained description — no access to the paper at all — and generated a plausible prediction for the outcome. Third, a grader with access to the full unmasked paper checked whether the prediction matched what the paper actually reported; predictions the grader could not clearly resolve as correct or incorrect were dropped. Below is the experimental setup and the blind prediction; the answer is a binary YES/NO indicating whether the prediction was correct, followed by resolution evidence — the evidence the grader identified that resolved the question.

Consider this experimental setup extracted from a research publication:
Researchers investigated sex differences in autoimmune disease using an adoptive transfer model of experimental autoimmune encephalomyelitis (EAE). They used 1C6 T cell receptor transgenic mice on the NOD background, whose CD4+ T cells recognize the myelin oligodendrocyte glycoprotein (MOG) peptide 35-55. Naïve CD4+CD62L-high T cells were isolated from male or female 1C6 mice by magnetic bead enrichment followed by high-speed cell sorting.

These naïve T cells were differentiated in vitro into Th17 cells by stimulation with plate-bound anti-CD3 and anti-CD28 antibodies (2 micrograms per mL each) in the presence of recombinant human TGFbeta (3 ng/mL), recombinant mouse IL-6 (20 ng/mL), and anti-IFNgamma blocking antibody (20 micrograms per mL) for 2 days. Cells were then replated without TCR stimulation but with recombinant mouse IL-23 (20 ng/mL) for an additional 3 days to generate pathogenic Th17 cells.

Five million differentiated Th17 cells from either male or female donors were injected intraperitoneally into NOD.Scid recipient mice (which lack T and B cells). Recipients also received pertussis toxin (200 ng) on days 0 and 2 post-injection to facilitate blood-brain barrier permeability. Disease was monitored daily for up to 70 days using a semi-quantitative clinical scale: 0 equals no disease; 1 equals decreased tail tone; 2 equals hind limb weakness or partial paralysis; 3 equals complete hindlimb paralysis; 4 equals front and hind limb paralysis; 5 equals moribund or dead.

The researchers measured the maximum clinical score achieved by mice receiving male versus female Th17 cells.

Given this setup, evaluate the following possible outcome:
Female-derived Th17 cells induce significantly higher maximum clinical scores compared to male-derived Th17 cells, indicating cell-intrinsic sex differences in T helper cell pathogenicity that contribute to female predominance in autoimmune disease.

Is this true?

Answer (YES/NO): NO